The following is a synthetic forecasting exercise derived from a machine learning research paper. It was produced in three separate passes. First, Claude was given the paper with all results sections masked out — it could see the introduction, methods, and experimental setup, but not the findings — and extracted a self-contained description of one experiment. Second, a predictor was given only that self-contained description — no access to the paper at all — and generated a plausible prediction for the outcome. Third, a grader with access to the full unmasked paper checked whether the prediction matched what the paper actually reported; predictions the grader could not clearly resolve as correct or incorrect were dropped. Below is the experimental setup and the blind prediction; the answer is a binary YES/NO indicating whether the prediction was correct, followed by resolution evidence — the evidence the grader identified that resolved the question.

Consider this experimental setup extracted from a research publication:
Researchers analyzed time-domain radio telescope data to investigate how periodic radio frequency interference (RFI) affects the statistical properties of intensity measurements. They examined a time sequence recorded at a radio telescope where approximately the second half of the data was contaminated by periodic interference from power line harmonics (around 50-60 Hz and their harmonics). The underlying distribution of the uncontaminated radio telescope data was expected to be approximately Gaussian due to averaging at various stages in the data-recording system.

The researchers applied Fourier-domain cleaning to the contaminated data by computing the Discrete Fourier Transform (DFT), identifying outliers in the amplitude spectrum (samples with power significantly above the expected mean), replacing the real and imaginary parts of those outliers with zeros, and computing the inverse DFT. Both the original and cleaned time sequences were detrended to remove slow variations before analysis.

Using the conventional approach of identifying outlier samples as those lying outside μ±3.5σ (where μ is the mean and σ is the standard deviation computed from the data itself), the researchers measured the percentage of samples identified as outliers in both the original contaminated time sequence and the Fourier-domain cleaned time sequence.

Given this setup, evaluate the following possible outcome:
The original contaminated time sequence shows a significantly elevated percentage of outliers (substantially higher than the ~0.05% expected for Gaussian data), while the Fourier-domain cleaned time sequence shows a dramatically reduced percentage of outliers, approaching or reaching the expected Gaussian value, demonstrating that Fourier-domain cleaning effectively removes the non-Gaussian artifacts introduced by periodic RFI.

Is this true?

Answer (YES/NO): NO